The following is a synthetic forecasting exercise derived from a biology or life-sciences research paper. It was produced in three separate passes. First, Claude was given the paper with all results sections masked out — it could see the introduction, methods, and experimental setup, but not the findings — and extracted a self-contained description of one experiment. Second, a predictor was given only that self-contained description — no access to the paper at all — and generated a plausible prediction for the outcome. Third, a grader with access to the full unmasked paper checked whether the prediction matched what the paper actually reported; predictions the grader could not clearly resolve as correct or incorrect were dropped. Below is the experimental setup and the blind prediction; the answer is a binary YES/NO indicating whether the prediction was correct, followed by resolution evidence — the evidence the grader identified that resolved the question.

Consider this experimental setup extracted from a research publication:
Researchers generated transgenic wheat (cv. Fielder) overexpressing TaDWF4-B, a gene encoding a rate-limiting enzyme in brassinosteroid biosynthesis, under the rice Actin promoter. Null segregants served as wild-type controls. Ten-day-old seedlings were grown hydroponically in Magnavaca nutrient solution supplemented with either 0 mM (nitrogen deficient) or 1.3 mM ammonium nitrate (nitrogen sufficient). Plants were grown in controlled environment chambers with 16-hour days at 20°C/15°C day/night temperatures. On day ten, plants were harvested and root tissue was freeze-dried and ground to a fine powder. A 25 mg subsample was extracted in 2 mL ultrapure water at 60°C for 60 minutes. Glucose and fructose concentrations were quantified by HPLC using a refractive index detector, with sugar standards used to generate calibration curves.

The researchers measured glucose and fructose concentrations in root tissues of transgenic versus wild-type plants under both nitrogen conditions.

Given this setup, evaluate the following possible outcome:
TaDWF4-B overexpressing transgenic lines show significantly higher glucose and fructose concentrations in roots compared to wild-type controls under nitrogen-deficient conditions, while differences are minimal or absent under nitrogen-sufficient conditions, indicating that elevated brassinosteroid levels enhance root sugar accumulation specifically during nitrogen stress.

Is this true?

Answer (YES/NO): NO